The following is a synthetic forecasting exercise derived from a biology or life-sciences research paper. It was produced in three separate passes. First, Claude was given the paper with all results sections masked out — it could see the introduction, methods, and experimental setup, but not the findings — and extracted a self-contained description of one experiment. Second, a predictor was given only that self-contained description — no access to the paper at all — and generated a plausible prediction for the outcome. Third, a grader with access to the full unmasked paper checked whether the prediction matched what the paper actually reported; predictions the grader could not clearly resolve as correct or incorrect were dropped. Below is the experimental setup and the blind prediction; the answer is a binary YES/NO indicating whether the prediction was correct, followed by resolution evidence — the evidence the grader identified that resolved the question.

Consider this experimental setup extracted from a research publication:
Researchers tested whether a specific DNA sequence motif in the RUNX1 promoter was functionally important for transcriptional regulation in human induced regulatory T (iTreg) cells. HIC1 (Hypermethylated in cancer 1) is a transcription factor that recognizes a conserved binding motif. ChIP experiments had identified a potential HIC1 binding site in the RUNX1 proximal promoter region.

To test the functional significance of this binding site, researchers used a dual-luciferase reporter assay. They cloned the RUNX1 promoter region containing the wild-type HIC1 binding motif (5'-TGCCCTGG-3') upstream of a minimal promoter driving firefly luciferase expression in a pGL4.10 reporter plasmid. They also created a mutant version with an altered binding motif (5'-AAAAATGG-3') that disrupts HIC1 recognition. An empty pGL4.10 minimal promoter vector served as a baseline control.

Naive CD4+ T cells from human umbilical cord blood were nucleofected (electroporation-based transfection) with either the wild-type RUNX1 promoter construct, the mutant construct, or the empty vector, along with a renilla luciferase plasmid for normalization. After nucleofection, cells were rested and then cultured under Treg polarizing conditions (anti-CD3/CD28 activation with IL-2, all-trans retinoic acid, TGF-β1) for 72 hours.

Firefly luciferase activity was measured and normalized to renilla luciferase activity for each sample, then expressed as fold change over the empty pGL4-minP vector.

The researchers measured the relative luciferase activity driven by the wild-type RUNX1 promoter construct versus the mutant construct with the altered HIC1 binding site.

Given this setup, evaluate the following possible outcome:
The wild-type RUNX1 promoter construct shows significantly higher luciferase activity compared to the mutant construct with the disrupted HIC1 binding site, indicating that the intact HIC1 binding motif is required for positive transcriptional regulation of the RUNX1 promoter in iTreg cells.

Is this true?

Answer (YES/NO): YES